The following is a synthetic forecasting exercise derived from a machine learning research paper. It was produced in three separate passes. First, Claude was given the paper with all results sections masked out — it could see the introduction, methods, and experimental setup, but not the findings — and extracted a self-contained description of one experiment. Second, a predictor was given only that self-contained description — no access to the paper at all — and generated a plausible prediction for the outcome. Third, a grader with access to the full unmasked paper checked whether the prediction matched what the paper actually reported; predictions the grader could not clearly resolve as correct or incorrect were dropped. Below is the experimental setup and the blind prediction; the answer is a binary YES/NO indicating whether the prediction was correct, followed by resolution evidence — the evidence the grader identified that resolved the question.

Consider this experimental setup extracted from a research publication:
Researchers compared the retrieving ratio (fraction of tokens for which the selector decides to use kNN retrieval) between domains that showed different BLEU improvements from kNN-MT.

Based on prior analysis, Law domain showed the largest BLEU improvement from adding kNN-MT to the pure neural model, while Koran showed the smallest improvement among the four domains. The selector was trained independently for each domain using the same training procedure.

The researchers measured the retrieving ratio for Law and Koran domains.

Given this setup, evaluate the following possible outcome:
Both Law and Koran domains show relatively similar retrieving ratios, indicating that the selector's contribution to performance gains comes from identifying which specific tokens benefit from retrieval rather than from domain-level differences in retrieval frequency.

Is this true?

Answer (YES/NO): NO